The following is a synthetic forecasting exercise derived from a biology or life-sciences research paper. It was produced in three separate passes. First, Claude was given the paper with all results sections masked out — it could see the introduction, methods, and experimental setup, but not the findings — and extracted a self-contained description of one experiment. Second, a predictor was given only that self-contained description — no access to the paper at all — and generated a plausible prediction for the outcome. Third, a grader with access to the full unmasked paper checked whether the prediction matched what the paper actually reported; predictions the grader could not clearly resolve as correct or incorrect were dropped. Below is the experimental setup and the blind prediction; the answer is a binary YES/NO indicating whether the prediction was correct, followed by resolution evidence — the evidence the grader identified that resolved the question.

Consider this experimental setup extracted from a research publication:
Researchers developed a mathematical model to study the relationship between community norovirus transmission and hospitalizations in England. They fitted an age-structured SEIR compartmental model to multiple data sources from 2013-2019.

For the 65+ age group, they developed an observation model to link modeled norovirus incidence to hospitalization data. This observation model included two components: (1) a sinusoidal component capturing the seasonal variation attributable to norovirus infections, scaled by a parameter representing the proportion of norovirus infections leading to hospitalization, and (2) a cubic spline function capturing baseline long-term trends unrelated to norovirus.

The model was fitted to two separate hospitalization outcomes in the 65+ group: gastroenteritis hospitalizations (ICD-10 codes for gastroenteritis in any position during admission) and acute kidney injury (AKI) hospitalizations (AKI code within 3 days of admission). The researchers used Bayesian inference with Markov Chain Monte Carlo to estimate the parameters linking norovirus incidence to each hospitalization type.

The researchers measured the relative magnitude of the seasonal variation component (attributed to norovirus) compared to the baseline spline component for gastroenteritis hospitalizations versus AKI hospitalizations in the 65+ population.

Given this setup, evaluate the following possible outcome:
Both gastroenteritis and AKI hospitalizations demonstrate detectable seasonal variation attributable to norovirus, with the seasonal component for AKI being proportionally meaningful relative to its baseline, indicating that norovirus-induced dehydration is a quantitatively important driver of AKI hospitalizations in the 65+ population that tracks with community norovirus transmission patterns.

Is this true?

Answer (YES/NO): YES